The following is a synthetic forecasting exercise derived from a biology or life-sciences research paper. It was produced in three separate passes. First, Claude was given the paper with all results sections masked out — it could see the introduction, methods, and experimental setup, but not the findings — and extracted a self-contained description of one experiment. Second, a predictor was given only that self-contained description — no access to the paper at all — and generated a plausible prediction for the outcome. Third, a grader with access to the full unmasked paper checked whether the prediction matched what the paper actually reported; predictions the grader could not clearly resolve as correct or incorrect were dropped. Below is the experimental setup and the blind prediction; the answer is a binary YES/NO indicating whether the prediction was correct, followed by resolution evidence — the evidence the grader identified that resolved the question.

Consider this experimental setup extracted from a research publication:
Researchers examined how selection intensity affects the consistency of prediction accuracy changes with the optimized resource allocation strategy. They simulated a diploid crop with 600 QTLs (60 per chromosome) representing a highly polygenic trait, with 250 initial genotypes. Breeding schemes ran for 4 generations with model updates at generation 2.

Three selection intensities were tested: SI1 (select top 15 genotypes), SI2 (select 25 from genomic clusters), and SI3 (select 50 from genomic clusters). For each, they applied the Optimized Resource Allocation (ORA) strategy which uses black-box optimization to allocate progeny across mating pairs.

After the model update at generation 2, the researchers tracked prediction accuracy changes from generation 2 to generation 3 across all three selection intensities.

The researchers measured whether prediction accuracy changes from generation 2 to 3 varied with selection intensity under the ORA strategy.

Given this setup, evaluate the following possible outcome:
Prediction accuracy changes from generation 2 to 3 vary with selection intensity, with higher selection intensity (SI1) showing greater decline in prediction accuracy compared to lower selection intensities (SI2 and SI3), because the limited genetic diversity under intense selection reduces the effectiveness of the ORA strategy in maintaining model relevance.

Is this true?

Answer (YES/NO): NO